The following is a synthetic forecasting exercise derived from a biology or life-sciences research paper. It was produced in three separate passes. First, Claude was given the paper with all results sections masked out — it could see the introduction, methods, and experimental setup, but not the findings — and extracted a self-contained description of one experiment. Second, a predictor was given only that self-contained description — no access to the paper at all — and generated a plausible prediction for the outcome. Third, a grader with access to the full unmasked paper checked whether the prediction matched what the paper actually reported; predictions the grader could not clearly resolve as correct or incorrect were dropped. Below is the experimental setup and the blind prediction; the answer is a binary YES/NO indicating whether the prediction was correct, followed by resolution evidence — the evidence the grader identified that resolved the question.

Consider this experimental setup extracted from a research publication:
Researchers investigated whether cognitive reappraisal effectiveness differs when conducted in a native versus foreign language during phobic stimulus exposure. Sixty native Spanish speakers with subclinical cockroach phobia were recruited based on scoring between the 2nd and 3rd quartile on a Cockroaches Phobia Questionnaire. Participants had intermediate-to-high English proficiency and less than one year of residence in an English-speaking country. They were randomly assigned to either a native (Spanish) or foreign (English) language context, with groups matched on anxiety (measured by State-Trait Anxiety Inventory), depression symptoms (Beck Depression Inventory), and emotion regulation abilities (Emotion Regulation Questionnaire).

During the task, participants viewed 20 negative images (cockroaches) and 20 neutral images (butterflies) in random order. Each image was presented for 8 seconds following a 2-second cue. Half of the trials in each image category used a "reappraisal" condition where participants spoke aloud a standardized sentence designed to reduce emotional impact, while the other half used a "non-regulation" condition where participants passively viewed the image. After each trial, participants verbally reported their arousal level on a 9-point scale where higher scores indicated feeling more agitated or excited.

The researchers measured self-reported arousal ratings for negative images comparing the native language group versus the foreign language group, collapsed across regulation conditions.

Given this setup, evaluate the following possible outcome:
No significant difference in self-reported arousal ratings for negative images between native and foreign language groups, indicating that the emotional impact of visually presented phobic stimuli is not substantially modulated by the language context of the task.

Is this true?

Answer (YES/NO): NO